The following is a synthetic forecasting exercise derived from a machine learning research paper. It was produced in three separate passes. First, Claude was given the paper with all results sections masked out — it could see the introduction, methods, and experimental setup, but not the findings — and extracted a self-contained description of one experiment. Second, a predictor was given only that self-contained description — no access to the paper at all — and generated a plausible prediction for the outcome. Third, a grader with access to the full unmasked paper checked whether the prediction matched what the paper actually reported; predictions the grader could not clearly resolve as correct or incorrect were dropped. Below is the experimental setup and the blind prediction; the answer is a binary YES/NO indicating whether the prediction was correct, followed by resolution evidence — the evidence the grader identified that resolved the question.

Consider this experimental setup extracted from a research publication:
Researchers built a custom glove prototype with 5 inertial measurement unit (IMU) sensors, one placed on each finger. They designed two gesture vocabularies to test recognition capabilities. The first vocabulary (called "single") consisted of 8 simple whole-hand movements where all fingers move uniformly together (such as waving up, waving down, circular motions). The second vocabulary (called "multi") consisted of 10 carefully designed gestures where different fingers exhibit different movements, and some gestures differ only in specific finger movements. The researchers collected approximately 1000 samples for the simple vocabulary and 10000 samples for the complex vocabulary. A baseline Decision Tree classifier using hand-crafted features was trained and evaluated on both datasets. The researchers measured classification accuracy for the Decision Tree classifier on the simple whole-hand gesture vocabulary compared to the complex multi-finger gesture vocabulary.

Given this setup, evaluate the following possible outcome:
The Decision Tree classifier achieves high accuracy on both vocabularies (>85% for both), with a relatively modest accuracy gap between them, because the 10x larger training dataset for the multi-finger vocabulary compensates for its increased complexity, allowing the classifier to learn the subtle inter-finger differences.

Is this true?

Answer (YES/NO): YES